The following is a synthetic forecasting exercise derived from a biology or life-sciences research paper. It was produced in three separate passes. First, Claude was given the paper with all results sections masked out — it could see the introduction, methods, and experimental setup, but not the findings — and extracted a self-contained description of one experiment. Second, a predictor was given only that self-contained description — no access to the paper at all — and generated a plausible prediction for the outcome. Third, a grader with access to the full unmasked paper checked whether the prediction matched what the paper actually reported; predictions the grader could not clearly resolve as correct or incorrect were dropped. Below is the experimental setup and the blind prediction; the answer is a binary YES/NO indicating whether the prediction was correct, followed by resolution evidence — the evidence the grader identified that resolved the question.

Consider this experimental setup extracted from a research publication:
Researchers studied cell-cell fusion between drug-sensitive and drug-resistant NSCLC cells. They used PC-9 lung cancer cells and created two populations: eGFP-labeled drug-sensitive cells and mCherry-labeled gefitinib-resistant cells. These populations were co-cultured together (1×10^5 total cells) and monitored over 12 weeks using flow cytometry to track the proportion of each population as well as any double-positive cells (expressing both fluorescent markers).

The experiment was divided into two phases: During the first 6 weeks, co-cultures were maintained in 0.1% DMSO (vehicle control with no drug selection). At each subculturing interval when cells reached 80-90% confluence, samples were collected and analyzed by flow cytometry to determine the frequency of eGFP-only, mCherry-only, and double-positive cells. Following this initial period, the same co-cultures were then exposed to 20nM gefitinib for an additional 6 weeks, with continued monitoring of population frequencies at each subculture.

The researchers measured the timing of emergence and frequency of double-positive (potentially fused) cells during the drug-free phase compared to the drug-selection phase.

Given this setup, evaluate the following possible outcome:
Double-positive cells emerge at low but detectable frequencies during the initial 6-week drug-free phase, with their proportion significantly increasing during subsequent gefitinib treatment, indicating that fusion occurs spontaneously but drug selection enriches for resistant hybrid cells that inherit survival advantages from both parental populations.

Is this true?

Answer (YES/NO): YES